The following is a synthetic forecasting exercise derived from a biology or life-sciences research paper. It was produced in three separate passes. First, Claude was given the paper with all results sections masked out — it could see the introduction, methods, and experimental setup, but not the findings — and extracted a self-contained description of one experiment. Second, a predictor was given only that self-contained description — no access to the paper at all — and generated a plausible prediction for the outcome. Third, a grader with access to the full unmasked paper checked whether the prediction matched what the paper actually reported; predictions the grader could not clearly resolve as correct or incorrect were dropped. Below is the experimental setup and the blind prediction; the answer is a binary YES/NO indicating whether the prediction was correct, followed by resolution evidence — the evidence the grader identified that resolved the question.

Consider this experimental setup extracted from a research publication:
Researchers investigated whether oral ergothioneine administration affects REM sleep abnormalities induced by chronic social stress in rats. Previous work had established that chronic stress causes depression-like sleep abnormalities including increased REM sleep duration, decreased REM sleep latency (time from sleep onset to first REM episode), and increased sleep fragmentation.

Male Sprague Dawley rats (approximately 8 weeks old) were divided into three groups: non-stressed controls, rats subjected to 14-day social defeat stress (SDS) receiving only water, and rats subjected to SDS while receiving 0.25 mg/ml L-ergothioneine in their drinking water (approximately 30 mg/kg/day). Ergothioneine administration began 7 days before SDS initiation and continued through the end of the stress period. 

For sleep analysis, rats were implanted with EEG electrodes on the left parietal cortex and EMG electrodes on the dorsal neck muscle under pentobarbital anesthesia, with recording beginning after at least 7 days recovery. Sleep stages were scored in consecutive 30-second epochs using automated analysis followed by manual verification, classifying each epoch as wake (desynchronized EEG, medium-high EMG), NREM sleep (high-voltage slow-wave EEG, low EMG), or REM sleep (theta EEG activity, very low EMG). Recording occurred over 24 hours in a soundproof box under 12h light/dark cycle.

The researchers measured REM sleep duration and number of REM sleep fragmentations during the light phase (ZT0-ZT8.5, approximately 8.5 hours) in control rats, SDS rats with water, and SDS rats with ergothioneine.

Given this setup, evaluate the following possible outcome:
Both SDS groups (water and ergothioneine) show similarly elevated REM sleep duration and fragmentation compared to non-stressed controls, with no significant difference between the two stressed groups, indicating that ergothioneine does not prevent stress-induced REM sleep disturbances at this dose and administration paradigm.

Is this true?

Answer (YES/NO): NO